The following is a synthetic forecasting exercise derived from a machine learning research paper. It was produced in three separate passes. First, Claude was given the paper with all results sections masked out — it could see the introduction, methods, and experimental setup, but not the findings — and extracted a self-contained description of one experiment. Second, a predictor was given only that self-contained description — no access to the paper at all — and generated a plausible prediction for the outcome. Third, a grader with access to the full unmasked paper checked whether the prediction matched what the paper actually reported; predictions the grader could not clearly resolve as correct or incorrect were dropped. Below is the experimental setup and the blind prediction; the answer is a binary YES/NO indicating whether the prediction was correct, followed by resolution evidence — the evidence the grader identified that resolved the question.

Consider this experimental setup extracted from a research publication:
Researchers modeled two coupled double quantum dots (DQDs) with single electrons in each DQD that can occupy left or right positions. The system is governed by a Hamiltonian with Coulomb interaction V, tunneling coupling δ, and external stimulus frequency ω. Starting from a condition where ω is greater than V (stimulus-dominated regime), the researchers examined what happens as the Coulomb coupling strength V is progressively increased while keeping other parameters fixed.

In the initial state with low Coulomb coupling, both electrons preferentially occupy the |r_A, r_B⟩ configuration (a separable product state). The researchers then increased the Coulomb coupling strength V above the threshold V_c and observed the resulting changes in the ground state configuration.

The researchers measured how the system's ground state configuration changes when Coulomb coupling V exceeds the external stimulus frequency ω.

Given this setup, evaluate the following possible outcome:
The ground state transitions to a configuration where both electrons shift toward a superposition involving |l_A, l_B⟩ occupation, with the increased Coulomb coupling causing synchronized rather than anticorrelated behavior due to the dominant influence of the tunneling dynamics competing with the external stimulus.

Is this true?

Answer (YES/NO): NO